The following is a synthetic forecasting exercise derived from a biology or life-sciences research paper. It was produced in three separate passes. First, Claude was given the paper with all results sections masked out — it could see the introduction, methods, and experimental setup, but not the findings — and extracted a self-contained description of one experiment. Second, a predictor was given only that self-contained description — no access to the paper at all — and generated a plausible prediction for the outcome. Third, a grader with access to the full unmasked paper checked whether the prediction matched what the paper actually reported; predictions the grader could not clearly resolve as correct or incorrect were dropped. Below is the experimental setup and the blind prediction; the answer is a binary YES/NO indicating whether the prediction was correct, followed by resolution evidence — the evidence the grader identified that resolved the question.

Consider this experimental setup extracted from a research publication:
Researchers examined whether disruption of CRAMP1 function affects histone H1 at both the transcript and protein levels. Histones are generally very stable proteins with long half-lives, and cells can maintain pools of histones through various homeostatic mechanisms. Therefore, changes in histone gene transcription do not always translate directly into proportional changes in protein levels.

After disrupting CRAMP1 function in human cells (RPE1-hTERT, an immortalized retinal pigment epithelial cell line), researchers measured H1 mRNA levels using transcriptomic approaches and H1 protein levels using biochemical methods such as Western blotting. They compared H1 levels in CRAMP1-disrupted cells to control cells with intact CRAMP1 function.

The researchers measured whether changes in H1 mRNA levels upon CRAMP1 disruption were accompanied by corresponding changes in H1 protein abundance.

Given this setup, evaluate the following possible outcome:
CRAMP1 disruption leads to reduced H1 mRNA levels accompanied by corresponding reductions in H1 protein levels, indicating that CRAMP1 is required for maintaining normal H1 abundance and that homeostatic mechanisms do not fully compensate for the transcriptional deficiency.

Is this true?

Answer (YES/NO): YES